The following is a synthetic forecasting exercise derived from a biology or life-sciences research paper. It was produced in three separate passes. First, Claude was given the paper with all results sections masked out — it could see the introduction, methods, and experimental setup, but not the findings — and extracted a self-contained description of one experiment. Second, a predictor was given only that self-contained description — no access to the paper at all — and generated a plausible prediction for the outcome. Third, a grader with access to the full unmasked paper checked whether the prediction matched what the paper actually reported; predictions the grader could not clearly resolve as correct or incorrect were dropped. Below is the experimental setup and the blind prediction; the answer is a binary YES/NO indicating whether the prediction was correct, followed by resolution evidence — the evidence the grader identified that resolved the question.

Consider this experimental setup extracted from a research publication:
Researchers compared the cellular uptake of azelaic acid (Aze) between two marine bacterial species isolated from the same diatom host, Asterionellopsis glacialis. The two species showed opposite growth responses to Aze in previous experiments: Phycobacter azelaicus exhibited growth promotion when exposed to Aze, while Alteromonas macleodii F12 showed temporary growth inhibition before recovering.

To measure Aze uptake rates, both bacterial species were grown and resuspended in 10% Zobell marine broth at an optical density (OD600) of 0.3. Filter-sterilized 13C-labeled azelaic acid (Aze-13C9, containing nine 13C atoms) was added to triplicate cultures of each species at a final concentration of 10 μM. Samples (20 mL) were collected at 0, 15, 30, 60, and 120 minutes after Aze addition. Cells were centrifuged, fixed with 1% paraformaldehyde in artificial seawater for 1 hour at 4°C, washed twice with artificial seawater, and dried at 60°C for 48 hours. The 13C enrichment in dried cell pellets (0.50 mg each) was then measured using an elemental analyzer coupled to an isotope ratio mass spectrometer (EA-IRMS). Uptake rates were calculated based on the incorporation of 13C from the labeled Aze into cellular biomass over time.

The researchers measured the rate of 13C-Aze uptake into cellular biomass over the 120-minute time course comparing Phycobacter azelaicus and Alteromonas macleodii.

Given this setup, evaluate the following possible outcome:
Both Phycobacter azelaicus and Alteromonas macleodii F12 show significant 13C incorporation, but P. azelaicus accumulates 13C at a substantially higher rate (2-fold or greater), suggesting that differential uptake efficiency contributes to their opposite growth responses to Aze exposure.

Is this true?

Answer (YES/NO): NO